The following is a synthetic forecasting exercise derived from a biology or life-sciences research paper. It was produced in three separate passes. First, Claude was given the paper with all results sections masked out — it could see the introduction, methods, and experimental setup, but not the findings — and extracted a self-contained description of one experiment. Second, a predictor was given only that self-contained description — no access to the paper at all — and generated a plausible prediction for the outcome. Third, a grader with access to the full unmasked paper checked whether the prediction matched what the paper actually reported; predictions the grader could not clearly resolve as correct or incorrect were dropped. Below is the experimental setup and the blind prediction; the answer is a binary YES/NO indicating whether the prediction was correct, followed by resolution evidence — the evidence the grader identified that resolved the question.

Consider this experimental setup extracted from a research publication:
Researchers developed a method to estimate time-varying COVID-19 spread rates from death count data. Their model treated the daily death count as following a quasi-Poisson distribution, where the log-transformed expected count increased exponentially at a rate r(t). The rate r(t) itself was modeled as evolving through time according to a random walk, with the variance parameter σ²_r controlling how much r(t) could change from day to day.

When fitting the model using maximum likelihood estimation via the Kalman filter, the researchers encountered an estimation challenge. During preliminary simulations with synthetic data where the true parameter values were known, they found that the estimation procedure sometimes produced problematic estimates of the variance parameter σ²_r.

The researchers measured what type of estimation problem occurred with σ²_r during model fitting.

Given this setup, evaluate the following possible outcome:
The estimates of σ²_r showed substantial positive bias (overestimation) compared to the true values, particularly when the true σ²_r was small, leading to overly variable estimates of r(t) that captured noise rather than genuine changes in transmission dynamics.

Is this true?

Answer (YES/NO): NO